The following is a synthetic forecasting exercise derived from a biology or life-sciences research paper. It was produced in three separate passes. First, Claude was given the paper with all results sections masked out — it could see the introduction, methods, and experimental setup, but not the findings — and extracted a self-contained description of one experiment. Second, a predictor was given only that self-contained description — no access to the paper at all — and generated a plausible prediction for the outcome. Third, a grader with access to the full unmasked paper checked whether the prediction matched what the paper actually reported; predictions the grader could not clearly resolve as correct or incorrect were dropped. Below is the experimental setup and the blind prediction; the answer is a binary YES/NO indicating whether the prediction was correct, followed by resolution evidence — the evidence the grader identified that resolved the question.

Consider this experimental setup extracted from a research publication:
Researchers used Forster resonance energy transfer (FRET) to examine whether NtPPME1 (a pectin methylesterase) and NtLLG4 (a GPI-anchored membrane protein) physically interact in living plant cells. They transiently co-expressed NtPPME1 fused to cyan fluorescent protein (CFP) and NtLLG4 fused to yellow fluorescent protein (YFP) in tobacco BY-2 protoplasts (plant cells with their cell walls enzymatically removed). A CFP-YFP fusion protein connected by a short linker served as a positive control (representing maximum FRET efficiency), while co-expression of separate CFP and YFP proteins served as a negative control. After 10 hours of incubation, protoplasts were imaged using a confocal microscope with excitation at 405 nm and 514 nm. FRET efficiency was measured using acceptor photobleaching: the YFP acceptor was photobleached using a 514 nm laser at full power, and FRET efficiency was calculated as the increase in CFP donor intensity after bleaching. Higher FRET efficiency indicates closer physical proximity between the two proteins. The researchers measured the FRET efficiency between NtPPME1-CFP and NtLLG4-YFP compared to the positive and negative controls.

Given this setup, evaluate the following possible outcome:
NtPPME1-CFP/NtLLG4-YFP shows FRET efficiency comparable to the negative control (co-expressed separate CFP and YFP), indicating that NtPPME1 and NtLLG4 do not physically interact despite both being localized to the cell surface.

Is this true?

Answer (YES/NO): NO